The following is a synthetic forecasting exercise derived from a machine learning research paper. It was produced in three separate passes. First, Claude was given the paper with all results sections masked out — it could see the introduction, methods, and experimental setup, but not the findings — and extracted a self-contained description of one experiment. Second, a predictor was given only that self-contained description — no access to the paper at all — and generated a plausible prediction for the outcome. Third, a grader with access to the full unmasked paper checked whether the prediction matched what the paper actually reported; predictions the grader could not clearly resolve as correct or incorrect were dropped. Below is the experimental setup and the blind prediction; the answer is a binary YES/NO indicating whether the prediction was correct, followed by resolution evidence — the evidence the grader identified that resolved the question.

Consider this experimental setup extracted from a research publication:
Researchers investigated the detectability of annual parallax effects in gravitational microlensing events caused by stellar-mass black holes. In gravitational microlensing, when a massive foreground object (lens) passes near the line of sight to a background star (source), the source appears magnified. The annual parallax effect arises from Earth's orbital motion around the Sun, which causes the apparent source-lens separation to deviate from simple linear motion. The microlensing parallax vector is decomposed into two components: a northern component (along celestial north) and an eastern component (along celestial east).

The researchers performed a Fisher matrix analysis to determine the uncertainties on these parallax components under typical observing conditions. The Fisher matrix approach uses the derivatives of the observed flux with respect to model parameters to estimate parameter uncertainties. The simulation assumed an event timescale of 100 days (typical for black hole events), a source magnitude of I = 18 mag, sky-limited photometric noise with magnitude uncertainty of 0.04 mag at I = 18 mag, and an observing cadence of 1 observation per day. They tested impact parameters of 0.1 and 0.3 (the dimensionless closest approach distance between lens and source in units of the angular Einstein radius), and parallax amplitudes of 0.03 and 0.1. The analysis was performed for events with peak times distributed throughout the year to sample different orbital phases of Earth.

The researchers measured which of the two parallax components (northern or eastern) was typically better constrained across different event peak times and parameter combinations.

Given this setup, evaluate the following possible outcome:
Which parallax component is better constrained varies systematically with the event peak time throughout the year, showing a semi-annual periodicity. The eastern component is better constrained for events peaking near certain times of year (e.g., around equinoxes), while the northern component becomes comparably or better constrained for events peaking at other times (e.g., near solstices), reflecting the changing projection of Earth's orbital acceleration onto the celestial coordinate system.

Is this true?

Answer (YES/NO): NO